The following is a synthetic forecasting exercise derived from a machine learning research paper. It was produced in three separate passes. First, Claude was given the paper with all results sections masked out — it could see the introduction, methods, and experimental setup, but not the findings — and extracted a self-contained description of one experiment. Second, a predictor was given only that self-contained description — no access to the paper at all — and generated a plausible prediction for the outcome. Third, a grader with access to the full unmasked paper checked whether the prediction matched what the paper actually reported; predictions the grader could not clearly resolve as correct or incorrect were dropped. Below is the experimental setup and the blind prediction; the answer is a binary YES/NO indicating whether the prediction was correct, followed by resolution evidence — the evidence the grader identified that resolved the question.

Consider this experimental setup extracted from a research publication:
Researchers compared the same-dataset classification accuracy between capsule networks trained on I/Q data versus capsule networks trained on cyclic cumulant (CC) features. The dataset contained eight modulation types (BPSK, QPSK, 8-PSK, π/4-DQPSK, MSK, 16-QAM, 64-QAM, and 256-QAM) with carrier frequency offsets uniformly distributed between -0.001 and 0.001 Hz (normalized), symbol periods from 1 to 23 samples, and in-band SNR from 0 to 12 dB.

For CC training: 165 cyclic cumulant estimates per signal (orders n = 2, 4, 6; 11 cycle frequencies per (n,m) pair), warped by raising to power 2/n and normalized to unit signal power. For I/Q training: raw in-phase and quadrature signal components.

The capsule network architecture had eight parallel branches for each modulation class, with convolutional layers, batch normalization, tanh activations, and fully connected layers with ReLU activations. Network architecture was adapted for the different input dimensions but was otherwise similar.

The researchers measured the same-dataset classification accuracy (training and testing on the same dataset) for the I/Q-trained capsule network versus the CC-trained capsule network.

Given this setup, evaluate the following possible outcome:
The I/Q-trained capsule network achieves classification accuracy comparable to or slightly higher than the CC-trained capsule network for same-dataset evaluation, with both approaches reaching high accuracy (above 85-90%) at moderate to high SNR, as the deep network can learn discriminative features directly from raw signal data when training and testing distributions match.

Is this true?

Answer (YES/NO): YES